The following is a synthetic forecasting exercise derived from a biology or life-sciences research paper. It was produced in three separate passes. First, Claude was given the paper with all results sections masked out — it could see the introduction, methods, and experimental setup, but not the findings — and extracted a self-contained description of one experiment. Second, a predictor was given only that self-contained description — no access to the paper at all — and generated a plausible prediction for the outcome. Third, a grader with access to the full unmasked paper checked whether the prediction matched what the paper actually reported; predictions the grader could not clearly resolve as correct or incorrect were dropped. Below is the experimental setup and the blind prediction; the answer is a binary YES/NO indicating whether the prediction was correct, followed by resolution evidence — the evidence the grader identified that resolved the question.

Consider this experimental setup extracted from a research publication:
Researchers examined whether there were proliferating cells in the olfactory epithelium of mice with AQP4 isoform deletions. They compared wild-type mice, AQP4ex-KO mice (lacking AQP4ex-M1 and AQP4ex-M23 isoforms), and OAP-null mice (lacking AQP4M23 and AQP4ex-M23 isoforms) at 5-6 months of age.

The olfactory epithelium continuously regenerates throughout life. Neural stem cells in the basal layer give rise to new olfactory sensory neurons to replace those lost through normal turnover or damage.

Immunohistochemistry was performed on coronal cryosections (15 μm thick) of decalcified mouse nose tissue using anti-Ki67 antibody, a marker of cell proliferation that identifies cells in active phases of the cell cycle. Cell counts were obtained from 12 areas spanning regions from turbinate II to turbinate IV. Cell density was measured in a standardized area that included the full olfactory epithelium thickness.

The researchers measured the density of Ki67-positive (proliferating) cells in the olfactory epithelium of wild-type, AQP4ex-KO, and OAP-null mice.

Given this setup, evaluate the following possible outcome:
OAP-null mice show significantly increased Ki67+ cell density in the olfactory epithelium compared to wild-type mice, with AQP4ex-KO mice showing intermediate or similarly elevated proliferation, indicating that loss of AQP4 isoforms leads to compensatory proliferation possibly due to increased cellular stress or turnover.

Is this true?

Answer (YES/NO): NO